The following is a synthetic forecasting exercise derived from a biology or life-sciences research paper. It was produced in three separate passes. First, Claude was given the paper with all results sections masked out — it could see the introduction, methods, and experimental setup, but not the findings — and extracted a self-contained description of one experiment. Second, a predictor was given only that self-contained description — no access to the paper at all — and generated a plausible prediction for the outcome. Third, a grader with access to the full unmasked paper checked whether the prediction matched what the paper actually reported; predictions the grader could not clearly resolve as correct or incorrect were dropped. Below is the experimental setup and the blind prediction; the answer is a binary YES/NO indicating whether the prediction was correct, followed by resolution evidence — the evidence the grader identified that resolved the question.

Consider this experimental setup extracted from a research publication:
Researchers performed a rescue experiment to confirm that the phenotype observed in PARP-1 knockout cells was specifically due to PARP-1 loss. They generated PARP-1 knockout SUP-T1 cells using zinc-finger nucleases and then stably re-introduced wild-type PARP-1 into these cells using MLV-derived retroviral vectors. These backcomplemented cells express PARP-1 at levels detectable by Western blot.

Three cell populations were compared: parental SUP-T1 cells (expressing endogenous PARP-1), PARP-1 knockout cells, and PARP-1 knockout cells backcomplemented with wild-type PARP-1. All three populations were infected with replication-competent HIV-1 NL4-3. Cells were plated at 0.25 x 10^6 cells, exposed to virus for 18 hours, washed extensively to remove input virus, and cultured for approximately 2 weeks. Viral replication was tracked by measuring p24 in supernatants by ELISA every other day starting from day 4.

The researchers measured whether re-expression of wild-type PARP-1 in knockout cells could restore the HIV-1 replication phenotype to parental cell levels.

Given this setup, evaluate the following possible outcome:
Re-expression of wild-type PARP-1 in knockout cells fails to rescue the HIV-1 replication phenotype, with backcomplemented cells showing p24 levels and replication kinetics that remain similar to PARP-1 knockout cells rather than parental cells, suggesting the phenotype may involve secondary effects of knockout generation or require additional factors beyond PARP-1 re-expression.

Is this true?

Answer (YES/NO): NO